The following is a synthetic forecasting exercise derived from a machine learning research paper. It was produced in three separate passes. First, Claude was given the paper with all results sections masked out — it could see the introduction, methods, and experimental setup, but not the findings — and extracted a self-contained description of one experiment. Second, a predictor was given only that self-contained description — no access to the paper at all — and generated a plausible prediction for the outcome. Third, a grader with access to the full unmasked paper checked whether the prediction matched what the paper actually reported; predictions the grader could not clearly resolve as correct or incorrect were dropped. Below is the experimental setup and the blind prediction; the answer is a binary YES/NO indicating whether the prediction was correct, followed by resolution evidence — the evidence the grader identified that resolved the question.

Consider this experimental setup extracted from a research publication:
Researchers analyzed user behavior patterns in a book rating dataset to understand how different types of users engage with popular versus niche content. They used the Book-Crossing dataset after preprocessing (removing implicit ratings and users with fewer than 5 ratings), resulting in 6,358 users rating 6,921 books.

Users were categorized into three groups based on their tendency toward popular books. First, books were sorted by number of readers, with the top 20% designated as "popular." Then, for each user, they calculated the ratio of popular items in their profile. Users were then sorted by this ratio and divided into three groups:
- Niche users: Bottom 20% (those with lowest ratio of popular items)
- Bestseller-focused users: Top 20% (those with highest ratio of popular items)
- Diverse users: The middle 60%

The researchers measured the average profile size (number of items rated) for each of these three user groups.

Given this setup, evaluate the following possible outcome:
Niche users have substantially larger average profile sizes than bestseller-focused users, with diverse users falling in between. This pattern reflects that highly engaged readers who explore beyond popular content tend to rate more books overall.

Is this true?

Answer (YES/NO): NO